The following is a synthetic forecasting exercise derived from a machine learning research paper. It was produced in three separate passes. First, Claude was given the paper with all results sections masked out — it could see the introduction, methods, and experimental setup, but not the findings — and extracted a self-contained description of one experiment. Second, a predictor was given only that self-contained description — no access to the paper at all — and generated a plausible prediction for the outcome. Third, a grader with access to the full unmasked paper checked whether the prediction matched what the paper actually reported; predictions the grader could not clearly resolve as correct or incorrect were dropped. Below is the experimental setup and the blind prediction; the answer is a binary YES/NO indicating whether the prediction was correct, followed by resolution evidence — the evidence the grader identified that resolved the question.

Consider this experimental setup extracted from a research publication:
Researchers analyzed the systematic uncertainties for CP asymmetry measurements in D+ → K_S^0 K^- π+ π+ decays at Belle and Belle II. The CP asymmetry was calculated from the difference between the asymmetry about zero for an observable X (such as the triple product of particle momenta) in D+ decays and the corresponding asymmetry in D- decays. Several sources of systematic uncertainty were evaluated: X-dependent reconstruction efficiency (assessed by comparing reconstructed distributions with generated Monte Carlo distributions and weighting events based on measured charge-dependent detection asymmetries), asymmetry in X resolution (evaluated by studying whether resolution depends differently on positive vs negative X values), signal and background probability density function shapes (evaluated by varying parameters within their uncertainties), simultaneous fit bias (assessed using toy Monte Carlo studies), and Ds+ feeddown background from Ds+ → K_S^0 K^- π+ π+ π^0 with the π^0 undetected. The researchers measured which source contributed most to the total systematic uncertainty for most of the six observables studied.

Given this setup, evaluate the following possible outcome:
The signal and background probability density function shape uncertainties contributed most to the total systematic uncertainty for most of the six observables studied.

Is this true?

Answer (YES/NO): NO